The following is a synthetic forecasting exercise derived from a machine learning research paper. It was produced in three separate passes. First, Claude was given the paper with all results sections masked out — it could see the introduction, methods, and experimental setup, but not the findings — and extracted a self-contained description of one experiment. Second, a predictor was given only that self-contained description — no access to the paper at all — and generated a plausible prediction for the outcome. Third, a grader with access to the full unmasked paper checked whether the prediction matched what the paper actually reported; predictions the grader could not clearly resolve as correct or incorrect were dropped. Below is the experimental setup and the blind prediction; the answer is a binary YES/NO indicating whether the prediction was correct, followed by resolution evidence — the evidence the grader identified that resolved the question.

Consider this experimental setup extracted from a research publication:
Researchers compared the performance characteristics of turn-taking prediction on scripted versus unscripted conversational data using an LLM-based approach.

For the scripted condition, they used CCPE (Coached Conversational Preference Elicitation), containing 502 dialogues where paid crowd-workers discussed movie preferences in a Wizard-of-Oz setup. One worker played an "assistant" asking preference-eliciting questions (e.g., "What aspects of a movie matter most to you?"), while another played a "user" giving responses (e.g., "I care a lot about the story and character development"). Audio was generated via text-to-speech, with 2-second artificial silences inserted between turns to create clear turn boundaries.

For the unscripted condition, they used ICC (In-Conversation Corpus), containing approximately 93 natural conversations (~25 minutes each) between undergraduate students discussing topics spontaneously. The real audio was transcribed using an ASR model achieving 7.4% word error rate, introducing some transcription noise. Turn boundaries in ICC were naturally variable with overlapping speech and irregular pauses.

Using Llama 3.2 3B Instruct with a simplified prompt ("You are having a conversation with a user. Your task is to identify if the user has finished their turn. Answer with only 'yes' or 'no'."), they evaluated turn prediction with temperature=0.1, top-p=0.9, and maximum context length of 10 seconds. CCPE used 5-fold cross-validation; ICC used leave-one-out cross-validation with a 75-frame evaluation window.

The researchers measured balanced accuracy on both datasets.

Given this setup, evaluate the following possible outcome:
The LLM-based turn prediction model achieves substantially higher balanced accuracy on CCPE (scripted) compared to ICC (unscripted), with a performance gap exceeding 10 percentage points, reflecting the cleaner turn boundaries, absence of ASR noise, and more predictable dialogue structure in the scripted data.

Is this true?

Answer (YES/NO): YES